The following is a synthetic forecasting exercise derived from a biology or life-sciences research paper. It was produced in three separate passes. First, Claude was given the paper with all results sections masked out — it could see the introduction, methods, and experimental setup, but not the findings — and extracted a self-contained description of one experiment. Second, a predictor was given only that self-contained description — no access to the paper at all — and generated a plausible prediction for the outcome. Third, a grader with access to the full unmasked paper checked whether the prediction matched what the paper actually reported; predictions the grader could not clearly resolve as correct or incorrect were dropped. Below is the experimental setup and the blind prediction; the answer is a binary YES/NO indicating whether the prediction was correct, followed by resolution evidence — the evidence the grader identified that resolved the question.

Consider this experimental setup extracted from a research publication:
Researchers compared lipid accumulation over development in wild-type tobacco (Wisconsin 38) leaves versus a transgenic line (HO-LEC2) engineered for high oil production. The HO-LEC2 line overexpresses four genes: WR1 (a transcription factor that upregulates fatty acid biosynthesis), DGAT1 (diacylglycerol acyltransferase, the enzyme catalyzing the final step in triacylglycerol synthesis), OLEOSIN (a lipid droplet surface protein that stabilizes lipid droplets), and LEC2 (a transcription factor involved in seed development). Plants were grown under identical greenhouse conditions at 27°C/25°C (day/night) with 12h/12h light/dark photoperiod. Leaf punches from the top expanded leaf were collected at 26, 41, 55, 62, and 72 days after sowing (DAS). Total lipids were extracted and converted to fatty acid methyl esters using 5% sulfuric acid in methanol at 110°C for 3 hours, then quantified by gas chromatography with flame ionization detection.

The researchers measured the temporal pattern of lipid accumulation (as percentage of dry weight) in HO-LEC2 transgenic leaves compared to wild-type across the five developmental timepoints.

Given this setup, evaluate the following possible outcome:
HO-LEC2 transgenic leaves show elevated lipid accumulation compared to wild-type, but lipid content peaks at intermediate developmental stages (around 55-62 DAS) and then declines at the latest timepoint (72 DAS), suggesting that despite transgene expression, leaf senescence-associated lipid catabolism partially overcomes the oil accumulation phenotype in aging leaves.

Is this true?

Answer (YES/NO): NO